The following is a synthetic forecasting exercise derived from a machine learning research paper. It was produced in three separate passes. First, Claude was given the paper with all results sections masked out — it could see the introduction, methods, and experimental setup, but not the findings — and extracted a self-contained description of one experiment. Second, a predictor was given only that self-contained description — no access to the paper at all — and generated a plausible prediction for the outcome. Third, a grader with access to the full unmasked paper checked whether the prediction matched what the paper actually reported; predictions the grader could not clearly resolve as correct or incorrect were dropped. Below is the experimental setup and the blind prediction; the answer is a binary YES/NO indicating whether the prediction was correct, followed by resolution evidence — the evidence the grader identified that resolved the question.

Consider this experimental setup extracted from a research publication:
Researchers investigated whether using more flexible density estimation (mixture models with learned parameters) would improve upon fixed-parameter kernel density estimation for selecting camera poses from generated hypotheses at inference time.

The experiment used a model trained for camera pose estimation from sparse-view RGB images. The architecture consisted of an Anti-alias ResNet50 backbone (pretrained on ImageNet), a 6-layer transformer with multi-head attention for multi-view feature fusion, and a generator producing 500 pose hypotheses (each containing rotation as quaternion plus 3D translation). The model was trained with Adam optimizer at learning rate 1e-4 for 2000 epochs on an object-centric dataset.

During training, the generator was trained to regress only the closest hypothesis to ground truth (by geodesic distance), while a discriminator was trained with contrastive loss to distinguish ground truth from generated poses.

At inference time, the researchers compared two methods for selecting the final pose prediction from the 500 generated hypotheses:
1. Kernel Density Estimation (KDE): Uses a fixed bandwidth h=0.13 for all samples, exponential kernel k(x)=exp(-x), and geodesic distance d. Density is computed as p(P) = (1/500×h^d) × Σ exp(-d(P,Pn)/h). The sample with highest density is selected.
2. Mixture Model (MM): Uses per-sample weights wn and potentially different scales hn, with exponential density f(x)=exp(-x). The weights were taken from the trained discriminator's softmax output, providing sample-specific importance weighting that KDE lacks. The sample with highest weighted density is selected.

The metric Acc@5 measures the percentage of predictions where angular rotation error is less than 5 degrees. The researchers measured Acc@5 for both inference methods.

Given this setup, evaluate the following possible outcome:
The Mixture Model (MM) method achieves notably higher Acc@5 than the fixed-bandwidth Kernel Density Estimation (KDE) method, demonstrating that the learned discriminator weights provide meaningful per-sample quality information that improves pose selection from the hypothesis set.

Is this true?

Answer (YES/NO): NO